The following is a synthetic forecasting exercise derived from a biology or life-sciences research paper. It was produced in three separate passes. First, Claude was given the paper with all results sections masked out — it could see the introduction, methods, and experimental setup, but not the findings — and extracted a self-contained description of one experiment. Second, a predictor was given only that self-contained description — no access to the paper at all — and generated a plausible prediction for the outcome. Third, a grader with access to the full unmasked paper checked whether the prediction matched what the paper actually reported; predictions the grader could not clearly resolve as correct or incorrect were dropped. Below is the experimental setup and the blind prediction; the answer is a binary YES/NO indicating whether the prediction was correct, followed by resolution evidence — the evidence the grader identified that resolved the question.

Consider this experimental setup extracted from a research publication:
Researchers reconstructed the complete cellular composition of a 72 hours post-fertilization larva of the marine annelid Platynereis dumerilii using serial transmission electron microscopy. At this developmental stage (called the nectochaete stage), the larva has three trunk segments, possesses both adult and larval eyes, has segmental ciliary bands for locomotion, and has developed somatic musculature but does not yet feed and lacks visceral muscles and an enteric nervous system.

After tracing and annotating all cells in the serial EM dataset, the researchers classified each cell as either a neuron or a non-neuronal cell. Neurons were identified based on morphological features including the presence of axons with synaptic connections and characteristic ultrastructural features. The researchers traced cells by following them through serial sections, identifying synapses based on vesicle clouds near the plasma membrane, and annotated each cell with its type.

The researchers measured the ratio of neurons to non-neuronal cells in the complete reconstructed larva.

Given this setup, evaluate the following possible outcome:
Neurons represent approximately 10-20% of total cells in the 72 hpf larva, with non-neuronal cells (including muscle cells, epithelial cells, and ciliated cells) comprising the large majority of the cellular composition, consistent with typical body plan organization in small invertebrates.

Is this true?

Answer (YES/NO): YES